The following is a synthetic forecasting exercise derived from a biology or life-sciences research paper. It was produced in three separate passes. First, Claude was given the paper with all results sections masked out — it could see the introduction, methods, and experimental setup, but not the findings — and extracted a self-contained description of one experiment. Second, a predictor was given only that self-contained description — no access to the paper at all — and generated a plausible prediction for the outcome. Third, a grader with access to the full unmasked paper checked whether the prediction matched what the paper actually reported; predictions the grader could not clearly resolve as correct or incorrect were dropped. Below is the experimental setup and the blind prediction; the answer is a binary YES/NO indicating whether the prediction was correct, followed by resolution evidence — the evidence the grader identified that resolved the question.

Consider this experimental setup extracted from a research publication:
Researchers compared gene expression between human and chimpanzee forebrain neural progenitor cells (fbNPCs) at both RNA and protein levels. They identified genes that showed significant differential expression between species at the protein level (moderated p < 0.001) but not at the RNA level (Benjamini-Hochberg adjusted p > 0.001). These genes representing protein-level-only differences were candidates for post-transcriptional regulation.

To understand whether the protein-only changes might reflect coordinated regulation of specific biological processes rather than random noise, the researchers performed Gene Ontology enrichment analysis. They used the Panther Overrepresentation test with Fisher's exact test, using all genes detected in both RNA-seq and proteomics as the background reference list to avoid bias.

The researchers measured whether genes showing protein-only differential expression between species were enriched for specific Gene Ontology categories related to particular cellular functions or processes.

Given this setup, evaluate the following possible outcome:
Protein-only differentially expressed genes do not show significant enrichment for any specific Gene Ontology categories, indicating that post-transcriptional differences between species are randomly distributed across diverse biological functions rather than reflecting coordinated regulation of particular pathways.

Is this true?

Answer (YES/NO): NO